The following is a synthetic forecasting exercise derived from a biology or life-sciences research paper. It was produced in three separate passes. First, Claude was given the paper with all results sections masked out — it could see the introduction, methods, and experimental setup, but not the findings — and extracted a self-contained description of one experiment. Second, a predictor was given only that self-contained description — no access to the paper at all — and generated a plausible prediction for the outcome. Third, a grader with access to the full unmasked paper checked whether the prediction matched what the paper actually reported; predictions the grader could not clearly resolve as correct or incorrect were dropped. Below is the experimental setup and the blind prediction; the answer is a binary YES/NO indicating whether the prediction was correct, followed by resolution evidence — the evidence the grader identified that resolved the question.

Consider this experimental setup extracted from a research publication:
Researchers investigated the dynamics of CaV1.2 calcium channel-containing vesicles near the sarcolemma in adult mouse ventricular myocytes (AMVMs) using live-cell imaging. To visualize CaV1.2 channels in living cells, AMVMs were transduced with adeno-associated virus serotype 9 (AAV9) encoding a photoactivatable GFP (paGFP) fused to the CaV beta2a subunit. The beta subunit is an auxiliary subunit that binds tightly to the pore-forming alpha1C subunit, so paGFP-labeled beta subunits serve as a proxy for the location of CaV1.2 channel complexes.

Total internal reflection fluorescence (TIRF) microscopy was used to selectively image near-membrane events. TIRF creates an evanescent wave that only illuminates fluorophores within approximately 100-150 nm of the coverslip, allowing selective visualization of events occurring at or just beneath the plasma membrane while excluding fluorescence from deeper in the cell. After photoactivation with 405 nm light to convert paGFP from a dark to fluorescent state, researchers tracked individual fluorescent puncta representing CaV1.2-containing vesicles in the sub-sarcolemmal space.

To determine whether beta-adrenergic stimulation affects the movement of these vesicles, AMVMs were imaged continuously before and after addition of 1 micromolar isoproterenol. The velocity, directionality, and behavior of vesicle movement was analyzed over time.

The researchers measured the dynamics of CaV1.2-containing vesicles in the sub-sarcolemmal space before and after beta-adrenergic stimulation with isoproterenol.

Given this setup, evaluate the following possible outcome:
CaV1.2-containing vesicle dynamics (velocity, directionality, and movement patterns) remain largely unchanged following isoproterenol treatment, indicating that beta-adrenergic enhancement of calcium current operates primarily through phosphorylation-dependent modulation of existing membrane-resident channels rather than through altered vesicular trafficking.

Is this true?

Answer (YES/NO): NO